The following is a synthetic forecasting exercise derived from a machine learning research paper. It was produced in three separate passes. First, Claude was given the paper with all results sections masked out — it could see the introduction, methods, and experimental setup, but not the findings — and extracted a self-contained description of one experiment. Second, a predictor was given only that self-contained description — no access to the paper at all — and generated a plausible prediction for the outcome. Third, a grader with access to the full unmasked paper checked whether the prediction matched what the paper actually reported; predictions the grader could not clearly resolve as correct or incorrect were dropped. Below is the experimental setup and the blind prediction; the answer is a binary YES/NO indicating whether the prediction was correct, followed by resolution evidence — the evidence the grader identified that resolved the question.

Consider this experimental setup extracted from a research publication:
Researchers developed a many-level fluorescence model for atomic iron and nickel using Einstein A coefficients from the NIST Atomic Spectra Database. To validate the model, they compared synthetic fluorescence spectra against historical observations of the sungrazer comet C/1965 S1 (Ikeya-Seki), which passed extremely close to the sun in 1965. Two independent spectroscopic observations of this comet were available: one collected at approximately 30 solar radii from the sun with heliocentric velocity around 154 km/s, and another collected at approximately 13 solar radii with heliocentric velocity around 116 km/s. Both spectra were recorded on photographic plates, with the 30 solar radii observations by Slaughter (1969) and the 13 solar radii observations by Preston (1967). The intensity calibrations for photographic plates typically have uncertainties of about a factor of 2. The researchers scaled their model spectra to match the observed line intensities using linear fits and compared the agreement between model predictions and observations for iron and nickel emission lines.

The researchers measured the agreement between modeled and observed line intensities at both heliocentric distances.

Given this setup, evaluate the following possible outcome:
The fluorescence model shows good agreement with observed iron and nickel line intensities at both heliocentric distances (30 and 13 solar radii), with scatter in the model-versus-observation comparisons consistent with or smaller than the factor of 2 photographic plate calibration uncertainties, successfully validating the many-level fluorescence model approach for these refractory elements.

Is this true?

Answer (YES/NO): NO